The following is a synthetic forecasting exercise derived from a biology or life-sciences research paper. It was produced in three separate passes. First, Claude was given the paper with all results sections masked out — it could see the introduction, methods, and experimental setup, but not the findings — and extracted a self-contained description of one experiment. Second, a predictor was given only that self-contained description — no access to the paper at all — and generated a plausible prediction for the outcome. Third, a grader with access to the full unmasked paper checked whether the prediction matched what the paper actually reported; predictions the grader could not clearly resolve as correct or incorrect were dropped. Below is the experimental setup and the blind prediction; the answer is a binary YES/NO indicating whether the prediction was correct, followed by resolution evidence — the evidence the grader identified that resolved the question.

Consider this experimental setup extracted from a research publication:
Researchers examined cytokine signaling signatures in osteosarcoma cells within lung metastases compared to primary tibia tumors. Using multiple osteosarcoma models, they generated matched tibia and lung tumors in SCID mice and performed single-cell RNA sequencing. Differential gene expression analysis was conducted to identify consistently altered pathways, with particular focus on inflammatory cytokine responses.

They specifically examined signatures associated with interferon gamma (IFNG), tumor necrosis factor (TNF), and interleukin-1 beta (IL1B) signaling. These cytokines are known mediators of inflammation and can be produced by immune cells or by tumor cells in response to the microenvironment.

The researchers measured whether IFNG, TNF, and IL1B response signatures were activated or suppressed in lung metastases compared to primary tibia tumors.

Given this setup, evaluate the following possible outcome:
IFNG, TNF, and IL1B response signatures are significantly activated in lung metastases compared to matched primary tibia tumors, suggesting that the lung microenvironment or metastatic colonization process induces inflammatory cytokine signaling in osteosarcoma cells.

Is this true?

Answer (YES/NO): YES